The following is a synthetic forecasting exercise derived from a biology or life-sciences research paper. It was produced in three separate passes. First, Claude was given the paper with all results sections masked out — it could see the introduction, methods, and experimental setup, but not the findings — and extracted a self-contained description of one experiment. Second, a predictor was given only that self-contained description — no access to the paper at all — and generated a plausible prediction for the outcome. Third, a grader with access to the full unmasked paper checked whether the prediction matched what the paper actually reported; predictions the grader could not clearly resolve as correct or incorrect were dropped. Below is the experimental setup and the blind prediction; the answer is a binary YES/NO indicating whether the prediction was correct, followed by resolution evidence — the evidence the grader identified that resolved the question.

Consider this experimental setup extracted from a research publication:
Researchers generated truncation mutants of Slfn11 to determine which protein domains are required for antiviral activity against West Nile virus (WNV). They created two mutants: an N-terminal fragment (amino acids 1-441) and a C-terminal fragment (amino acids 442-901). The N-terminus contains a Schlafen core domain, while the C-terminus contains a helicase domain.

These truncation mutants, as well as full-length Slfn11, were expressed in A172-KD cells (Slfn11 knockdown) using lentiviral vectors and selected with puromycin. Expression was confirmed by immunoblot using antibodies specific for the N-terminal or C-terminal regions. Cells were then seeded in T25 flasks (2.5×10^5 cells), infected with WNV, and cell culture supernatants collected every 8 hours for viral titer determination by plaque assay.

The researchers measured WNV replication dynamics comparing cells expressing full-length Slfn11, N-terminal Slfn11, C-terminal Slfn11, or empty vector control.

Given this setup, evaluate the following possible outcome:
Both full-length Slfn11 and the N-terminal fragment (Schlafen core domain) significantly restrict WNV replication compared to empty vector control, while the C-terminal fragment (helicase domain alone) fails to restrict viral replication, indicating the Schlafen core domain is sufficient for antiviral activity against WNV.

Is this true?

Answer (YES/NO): YES